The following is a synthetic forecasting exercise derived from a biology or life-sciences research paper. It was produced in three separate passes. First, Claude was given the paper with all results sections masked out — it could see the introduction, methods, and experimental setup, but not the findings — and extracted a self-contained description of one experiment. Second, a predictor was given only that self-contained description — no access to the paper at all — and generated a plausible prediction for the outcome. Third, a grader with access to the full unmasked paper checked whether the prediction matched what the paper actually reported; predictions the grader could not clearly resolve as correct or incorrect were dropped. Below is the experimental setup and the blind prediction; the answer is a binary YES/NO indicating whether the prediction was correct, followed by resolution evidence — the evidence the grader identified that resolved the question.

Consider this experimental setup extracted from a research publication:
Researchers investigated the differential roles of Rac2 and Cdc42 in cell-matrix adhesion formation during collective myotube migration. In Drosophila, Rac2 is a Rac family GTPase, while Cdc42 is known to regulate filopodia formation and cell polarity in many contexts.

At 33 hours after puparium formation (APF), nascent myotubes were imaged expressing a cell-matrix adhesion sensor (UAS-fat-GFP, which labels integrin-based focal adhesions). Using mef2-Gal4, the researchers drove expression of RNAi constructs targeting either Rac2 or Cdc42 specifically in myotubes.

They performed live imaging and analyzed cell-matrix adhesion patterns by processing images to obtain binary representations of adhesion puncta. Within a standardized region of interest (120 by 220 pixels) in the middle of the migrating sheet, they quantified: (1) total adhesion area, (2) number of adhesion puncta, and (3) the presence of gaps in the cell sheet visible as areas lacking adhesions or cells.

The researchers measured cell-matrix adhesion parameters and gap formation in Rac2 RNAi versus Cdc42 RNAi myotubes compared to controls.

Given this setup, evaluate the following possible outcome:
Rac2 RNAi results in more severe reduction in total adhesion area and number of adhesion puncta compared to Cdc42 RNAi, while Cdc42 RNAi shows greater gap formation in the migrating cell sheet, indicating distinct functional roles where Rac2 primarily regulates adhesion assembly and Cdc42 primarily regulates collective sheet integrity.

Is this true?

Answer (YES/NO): NO